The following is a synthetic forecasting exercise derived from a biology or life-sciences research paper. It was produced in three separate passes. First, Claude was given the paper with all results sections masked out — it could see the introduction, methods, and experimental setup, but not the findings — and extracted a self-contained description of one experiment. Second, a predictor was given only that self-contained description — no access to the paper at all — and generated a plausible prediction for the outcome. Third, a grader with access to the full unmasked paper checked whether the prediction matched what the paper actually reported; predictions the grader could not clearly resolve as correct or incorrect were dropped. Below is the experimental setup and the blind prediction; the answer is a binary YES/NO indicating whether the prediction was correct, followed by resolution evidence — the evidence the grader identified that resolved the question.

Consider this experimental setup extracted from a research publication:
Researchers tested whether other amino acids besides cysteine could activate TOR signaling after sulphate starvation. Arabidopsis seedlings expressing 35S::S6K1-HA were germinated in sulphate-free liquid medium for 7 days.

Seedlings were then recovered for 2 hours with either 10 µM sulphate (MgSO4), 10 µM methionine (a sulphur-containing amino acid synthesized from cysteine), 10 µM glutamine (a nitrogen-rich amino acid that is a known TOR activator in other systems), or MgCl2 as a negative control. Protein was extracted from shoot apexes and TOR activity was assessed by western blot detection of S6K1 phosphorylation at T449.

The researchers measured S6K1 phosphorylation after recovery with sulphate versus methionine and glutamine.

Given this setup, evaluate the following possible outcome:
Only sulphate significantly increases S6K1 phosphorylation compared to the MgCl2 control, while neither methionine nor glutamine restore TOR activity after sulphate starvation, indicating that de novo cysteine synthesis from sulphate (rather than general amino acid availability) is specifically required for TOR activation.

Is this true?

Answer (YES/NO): NO